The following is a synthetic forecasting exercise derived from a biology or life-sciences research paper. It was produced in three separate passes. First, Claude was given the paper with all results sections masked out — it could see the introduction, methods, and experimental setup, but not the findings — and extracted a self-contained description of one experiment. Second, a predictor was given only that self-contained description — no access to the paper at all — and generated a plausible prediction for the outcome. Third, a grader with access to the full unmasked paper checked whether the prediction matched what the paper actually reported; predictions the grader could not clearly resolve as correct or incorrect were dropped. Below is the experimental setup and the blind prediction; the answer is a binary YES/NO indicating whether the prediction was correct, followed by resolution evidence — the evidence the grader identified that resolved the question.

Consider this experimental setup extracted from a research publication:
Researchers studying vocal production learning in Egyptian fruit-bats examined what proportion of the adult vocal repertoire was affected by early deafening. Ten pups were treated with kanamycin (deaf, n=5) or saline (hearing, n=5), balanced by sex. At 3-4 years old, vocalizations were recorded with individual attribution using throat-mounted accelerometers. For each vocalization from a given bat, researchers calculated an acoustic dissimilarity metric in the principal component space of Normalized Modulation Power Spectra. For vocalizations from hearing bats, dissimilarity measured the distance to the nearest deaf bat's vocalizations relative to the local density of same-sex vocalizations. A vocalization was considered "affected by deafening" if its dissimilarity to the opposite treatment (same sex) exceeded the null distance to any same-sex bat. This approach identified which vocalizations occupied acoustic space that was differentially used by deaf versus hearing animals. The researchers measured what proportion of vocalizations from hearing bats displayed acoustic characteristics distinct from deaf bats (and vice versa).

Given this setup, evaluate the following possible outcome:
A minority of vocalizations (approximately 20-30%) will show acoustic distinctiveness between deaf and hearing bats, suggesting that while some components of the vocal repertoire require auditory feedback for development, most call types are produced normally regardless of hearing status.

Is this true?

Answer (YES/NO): NO